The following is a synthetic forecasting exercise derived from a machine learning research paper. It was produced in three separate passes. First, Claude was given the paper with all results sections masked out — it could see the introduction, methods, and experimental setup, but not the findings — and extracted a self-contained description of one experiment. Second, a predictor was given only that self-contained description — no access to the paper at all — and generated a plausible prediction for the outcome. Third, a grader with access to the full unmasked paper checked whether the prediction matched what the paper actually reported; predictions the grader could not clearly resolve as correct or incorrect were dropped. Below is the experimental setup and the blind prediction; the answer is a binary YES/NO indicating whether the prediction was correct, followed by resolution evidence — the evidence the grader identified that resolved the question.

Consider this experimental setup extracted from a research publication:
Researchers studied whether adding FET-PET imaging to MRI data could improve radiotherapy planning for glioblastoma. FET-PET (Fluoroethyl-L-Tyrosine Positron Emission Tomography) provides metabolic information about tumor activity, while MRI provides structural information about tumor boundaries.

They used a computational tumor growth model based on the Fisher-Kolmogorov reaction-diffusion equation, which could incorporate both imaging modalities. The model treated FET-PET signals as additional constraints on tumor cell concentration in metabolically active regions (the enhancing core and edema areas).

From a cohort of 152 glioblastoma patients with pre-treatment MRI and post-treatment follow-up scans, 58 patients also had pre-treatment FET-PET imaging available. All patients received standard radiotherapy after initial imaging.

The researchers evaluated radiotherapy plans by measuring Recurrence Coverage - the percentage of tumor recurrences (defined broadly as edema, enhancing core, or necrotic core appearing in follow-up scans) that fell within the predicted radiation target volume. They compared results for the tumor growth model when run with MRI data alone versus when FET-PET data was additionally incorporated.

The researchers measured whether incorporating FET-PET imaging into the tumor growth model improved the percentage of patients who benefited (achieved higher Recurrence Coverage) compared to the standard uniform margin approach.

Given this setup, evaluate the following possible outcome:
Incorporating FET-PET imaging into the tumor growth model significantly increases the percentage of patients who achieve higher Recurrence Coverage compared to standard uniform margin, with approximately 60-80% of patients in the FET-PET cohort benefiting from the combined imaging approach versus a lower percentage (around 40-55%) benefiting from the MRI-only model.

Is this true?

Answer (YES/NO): NO